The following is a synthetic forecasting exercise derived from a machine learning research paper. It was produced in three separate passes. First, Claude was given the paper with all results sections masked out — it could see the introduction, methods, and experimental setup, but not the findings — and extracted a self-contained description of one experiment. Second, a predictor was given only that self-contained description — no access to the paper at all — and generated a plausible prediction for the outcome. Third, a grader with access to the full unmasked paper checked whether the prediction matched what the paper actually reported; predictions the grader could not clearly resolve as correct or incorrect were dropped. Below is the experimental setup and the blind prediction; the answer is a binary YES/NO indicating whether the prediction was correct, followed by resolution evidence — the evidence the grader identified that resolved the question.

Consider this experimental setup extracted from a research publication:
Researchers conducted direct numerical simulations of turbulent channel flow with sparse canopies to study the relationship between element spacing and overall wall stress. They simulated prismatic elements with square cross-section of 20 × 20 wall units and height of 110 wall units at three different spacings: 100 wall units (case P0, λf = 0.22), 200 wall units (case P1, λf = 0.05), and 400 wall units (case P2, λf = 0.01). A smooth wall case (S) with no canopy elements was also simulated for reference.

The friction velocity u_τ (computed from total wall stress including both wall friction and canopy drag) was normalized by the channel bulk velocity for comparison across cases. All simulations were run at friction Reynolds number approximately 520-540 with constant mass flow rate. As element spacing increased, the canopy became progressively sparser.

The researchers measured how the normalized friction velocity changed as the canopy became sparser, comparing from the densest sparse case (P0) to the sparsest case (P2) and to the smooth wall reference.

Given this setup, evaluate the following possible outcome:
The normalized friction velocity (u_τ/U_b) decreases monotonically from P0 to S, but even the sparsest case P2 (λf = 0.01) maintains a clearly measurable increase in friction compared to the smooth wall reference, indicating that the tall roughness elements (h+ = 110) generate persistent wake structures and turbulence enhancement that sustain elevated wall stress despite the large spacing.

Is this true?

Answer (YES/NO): NO